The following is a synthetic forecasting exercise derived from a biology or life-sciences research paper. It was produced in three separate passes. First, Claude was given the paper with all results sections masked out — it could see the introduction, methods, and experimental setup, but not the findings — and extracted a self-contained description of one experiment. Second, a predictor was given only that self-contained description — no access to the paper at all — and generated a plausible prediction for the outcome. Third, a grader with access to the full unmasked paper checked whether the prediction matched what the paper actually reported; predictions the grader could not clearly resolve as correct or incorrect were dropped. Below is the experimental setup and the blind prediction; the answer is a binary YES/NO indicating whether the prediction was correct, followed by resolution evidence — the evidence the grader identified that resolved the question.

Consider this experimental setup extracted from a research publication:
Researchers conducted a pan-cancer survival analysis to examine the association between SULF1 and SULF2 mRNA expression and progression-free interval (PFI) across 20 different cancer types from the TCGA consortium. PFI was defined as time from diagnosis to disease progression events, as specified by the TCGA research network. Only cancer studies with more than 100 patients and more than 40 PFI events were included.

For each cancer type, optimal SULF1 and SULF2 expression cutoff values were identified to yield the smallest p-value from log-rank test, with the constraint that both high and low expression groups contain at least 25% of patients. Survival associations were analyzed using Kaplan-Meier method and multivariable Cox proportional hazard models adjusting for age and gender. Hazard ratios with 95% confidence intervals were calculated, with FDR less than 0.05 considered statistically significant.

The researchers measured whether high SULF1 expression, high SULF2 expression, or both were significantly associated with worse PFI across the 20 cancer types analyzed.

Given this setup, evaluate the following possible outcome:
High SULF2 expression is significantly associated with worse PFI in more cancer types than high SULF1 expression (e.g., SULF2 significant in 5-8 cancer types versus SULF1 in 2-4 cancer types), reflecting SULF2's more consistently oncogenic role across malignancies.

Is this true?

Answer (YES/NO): NO